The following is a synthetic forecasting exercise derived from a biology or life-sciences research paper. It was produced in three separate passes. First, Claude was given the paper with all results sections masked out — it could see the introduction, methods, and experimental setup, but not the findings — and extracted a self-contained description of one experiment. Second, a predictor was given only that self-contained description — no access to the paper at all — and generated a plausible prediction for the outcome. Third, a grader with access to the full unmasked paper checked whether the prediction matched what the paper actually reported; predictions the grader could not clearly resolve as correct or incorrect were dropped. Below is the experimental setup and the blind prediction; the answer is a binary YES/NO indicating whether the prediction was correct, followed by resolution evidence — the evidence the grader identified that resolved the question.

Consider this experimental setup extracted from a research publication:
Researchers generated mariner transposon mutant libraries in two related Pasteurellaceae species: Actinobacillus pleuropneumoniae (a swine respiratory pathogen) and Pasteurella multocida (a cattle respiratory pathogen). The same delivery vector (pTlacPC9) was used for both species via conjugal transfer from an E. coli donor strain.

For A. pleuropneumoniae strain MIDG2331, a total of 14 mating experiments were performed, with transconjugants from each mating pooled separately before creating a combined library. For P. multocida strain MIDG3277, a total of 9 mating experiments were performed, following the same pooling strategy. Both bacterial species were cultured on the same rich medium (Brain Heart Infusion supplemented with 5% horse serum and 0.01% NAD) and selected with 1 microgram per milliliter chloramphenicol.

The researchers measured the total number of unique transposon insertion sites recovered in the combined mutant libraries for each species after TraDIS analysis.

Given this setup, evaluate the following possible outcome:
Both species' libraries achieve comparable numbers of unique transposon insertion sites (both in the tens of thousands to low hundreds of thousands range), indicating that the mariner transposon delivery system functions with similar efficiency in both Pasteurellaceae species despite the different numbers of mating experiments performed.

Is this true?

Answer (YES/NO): NO